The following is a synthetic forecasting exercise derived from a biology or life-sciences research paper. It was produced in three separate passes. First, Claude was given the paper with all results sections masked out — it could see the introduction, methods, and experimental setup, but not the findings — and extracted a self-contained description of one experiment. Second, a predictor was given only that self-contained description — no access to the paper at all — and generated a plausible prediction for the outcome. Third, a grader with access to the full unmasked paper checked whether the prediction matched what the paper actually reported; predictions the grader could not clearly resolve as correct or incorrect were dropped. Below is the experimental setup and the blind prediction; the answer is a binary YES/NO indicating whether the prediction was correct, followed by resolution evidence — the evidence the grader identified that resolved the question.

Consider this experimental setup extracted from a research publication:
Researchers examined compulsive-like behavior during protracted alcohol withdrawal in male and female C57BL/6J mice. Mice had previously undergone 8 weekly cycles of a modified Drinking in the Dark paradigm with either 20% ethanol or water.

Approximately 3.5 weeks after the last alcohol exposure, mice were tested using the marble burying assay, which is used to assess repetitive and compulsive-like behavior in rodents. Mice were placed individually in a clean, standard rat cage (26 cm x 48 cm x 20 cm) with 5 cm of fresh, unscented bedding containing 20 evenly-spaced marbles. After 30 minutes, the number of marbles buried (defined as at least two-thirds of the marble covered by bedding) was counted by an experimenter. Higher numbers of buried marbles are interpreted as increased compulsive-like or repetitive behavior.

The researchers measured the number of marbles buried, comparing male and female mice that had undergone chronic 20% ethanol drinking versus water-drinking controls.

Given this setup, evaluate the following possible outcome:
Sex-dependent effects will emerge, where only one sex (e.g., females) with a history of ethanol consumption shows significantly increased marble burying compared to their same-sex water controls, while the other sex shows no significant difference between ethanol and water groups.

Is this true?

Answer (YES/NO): YES